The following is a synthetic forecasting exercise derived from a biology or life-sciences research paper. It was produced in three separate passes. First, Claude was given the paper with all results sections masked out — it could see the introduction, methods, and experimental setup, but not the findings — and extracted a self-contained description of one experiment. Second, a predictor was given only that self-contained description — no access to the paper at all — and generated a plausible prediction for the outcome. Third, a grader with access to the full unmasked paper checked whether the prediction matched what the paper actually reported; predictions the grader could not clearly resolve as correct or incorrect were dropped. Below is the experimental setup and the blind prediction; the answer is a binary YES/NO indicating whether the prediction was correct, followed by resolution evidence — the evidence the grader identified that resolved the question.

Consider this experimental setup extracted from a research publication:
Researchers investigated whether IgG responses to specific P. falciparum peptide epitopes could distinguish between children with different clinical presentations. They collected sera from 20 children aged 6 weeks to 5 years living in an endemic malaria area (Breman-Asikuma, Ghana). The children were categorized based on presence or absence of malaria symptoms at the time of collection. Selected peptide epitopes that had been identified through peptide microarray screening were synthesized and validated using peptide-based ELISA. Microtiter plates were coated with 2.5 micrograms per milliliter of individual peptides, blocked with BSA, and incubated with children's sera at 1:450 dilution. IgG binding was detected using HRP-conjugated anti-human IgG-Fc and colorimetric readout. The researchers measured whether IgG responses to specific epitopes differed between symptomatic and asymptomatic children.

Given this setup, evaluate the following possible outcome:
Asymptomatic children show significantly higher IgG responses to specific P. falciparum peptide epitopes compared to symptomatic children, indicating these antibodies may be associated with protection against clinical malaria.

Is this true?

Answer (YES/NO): NO